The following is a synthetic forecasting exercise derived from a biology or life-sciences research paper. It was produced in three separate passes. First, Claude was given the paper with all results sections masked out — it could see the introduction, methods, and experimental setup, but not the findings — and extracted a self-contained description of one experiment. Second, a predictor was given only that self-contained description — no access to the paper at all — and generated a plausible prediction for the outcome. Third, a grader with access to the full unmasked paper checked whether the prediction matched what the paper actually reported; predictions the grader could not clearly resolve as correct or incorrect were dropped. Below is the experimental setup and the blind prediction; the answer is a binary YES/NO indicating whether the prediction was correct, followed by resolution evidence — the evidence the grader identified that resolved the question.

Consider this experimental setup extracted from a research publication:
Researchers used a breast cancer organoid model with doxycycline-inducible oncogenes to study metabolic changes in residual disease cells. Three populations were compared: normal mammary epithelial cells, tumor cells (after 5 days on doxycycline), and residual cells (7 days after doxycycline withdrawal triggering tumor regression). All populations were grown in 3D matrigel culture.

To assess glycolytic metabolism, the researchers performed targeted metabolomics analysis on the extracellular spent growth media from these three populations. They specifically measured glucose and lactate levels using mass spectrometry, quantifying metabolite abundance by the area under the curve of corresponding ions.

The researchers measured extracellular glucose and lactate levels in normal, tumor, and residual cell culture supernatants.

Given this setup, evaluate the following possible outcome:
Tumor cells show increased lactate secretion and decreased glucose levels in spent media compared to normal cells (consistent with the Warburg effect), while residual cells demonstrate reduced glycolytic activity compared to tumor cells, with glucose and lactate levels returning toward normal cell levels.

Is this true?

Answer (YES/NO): NO